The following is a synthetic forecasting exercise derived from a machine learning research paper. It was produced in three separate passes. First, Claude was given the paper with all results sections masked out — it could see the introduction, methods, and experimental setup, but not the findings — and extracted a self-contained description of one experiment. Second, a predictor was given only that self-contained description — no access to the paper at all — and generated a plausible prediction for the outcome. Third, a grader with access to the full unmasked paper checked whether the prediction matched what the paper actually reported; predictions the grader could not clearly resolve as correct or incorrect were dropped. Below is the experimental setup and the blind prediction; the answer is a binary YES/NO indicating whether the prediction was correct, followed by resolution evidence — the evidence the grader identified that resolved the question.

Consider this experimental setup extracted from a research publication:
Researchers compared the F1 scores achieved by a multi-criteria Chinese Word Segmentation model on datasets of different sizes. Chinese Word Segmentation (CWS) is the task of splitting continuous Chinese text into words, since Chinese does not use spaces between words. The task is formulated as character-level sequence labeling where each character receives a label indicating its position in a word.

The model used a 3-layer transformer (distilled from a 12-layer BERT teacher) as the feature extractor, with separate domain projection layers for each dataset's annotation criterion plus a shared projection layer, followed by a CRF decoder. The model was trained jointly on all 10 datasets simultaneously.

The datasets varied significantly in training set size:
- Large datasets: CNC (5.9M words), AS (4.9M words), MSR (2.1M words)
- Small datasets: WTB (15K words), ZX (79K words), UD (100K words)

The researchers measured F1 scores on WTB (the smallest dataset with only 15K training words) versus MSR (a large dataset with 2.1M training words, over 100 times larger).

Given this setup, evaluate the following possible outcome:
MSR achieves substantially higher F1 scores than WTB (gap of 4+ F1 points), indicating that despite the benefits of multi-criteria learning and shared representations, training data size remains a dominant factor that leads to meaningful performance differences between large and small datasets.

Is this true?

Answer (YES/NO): YES